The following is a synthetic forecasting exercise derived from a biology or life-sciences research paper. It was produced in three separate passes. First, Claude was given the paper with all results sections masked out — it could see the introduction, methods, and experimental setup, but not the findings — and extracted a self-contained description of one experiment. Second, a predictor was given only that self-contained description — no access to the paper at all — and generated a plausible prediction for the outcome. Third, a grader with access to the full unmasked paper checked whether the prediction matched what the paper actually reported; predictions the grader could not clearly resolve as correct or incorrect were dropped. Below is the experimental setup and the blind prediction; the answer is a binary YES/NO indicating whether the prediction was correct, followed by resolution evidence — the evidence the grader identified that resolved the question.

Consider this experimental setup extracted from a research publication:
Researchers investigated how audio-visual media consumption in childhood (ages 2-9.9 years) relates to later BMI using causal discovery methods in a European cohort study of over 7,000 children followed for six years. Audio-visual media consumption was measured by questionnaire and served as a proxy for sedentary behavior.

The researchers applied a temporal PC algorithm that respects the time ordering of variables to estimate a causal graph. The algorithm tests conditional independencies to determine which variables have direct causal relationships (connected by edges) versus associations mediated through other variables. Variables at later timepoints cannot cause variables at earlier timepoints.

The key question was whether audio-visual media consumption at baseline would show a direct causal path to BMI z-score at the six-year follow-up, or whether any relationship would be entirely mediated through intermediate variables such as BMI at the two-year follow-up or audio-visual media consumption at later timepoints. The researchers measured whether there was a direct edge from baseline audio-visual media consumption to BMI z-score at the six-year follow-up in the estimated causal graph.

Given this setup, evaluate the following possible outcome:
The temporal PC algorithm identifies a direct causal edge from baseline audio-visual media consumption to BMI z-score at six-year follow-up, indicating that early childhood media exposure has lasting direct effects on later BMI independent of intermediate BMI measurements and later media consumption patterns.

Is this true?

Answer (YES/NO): NO